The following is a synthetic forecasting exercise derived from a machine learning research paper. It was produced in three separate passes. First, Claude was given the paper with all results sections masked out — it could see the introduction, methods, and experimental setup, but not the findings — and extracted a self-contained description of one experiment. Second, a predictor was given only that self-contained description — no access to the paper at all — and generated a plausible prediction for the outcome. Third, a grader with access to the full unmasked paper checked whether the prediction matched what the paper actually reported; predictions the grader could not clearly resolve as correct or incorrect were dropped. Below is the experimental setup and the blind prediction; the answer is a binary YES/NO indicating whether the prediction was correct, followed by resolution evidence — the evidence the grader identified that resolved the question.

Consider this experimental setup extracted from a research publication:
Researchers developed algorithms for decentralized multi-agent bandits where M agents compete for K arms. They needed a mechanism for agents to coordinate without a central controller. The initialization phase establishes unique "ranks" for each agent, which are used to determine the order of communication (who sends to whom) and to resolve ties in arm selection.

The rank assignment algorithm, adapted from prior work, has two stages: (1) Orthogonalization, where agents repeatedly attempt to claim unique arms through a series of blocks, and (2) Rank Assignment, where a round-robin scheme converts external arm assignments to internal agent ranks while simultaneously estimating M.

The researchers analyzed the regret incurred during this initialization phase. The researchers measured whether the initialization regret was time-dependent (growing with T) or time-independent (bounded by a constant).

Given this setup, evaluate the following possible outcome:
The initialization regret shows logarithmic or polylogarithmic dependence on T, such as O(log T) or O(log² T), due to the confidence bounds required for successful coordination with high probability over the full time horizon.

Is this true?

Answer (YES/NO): NO